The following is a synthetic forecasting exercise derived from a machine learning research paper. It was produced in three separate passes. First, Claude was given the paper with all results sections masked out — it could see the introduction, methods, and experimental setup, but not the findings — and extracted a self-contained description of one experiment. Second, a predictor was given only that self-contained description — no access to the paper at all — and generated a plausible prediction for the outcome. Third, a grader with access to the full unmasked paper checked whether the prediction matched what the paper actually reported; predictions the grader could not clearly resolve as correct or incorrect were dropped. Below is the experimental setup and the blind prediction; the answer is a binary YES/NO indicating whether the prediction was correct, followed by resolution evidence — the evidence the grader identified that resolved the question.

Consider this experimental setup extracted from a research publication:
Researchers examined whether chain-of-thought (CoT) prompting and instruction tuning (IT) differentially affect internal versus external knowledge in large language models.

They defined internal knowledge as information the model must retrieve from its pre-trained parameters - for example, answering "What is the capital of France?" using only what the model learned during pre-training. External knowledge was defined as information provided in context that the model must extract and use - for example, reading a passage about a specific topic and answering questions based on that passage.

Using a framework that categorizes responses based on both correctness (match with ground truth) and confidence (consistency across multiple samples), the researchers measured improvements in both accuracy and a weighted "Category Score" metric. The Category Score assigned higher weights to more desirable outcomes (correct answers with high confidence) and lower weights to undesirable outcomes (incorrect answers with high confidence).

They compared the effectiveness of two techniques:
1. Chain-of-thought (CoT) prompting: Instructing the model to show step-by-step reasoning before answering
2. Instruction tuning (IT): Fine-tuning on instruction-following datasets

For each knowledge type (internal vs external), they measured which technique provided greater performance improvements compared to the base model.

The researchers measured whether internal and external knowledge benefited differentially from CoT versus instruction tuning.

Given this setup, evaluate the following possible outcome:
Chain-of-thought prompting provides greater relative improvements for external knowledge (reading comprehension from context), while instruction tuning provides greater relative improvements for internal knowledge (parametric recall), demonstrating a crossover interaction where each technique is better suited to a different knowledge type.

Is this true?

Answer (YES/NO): NO